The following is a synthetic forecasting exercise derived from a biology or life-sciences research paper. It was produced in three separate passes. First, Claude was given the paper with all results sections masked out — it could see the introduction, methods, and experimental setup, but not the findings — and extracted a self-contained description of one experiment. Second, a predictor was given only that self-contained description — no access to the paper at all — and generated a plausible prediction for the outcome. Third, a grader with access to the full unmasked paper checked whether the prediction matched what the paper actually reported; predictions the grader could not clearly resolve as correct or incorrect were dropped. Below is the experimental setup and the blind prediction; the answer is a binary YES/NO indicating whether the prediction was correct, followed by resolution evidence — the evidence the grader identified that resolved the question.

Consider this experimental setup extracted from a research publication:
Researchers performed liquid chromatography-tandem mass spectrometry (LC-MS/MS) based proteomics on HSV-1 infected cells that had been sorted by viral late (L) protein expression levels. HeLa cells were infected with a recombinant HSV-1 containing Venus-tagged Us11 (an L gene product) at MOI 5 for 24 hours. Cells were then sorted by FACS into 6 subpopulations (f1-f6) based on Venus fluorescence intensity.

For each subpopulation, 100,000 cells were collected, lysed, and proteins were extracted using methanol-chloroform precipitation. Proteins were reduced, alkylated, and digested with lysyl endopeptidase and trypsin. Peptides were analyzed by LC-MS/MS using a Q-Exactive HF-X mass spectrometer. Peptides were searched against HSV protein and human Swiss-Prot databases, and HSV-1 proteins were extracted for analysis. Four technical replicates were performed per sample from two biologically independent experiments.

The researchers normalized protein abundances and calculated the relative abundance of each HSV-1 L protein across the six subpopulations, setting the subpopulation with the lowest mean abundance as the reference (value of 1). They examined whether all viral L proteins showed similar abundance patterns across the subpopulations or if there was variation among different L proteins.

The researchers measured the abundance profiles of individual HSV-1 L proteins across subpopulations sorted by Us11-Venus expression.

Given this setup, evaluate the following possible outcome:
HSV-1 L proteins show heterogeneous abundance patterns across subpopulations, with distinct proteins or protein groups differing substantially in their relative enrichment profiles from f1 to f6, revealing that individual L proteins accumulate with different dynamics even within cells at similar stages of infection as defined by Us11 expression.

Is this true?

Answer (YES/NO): YES